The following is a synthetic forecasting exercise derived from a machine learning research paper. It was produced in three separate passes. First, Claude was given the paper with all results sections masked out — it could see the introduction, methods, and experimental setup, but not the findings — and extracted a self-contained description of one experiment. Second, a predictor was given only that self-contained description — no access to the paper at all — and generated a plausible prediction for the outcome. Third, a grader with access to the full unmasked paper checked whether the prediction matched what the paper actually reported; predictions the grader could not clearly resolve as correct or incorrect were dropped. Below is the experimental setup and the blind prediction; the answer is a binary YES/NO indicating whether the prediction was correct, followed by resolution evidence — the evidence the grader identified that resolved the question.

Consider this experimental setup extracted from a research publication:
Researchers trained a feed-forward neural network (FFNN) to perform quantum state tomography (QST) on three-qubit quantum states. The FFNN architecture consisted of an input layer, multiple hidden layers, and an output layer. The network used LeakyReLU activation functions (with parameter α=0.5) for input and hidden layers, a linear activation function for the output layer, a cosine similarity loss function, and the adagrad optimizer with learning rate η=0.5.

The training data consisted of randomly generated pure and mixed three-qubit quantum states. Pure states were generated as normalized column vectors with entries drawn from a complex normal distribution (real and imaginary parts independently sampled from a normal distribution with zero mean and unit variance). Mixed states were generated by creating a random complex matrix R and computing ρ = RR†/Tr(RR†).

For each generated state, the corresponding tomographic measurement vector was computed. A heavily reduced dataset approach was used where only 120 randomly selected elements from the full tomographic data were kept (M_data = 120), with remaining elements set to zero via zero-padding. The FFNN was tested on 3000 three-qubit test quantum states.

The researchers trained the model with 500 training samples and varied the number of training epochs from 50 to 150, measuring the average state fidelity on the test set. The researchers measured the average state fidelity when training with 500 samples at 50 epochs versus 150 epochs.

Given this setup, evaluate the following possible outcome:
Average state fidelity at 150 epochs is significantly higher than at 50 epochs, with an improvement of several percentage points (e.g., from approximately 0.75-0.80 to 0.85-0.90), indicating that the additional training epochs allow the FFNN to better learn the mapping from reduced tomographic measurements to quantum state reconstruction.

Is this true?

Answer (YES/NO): NO